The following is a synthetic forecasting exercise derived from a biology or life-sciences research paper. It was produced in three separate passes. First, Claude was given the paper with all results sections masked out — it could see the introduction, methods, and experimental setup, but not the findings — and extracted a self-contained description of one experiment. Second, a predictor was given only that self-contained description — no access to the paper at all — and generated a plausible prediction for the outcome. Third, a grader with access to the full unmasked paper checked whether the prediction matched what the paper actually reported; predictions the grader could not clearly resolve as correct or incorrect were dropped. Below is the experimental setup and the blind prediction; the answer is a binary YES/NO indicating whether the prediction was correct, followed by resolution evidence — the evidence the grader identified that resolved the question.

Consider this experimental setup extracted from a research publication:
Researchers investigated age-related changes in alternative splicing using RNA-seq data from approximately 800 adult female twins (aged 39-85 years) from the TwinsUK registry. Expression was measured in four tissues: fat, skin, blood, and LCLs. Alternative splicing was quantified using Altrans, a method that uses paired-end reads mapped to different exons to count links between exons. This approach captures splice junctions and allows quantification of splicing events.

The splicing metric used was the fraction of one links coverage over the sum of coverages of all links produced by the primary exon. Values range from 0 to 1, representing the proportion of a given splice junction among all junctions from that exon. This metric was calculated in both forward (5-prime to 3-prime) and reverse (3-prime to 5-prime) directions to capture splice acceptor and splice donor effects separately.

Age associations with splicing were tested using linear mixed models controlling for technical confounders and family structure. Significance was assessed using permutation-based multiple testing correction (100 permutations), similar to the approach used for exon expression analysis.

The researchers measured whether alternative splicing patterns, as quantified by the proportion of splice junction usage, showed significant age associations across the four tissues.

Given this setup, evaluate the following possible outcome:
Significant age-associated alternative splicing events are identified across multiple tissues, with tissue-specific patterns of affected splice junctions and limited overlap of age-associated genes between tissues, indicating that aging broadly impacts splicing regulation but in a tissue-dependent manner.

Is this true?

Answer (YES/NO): NO